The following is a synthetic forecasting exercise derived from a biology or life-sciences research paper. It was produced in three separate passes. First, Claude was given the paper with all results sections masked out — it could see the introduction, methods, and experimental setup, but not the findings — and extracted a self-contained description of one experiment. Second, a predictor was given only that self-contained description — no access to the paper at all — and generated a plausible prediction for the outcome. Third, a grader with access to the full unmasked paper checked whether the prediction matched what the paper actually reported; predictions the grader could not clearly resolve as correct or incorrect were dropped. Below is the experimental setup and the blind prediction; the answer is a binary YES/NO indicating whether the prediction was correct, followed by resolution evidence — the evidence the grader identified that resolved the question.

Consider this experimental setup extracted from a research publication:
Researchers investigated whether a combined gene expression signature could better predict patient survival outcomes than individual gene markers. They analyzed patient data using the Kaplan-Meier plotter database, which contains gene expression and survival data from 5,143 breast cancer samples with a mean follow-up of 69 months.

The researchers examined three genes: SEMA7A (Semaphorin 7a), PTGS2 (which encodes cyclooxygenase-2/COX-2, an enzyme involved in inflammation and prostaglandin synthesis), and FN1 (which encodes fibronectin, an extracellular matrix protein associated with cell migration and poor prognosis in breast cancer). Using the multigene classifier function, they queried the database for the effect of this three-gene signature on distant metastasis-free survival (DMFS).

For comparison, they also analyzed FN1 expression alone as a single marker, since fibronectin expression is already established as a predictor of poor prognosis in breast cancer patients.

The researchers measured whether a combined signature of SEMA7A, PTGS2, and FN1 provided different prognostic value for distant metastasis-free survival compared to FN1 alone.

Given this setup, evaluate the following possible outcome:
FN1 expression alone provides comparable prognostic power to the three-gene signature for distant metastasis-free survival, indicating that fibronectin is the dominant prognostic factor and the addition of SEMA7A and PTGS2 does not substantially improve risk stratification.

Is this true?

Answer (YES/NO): NO